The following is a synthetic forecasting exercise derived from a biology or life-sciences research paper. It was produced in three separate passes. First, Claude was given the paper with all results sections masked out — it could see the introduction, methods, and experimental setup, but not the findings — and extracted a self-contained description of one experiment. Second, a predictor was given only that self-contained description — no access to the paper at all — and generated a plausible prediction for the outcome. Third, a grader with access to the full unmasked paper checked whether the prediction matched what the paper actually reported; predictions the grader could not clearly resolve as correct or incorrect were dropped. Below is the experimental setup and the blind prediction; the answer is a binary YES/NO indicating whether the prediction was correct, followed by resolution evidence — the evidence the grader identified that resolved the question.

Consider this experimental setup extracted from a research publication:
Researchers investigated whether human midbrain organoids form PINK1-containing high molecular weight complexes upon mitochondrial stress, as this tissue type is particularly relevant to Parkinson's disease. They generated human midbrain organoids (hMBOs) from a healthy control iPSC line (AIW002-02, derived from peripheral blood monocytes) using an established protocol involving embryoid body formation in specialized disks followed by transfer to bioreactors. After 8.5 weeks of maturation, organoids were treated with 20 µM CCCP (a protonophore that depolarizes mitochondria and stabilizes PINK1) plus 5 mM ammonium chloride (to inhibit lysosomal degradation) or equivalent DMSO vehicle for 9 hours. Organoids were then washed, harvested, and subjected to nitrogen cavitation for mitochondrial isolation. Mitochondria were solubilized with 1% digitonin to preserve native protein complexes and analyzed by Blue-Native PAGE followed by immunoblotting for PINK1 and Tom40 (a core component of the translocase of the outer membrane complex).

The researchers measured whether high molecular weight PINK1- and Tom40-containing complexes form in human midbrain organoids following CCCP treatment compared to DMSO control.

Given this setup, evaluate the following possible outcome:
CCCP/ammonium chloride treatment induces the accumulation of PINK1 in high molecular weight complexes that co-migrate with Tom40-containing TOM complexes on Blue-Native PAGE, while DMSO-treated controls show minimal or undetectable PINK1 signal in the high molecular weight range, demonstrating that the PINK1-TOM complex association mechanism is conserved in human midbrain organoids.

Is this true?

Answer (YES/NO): YES